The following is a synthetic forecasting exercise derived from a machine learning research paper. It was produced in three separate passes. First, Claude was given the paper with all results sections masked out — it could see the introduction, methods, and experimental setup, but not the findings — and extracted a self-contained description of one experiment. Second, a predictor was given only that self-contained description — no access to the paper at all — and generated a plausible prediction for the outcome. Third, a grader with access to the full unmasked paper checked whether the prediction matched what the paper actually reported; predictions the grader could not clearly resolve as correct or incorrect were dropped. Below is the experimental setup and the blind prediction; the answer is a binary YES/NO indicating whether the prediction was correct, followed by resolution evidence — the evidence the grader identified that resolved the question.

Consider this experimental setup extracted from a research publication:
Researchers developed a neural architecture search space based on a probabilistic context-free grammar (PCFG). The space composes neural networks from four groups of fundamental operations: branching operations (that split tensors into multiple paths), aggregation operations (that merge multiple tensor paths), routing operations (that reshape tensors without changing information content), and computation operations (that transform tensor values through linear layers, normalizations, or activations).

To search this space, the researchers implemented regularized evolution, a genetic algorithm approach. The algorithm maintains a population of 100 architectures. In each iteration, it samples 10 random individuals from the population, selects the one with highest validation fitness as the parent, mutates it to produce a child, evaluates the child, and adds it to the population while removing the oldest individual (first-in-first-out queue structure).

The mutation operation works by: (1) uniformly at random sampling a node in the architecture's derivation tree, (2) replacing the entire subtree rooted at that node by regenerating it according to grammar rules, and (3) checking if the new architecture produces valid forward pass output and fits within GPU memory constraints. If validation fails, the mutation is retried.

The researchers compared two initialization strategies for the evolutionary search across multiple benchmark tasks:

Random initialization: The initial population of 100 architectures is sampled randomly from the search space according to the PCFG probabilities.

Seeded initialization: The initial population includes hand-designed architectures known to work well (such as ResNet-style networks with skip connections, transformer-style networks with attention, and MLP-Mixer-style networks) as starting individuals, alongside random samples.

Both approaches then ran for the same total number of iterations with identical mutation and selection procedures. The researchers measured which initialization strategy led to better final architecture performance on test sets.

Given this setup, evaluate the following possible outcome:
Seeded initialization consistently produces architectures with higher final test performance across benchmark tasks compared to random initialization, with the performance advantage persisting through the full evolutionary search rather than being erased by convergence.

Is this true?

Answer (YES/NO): YES